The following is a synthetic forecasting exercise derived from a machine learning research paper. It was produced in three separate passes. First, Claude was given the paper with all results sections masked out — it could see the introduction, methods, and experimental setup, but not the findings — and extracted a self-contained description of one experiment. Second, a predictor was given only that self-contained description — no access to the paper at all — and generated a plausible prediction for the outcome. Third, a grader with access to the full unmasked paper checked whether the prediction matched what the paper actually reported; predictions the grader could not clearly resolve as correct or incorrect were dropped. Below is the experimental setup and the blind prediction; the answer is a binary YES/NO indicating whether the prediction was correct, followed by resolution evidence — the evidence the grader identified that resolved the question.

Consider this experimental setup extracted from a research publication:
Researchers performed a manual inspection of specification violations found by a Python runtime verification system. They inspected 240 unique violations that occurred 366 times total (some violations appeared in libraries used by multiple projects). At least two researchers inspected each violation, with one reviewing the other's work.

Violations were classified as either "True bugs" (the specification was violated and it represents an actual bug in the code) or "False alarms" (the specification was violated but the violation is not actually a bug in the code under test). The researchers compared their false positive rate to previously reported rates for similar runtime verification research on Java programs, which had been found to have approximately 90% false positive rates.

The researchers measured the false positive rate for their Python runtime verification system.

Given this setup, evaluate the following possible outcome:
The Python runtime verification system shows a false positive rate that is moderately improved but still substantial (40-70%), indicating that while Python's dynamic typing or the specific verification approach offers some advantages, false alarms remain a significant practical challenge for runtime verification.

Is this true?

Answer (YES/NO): YES